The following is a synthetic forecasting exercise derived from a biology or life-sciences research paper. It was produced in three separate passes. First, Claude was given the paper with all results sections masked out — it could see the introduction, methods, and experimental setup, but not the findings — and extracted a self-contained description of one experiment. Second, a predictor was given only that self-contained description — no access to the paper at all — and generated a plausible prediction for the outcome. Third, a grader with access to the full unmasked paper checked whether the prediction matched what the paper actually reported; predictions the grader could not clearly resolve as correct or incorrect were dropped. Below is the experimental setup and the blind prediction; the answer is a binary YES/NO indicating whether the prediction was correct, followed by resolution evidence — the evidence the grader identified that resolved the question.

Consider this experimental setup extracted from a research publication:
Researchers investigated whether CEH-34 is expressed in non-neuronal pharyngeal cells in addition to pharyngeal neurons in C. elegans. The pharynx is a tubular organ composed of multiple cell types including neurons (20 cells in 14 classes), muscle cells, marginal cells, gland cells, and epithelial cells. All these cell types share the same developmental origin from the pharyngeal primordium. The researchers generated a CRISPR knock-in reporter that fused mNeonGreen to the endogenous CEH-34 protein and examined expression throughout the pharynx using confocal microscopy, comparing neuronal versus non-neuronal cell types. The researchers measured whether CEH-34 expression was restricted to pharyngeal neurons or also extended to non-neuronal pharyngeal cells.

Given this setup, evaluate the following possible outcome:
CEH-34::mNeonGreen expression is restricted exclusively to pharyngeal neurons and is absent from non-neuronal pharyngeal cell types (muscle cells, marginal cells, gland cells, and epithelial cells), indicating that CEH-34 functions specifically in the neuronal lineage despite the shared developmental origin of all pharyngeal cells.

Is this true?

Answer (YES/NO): YES